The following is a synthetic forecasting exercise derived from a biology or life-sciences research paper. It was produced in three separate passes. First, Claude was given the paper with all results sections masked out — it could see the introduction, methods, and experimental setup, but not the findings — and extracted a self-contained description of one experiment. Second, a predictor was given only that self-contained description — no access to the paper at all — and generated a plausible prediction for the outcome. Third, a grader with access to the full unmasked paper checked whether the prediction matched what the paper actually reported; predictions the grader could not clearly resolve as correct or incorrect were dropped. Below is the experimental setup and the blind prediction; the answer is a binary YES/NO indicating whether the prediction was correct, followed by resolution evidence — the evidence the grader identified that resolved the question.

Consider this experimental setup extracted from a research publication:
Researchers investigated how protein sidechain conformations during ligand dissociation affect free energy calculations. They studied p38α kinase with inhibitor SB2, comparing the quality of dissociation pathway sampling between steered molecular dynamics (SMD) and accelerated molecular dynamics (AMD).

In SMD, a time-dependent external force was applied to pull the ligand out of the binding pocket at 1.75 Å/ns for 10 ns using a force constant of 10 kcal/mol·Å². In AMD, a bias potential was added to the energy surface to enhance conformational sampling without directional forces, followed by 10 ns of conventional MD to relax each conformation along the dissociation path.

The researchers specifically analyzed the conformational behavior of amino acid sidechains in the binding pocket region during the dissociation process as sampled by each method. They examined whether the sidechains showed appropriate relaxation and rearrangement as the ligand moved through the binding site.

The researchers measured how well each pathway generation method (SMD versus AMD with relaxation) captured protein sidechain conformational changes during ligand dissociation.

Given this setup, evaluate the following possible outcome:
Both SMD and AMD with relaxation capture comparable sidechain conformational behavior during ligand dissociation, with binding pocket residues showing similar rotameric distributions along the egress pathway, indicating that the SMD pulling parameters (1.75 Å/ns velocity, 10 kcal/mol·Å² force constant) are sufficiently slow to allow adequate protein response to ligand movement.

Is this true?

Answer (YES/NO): NO